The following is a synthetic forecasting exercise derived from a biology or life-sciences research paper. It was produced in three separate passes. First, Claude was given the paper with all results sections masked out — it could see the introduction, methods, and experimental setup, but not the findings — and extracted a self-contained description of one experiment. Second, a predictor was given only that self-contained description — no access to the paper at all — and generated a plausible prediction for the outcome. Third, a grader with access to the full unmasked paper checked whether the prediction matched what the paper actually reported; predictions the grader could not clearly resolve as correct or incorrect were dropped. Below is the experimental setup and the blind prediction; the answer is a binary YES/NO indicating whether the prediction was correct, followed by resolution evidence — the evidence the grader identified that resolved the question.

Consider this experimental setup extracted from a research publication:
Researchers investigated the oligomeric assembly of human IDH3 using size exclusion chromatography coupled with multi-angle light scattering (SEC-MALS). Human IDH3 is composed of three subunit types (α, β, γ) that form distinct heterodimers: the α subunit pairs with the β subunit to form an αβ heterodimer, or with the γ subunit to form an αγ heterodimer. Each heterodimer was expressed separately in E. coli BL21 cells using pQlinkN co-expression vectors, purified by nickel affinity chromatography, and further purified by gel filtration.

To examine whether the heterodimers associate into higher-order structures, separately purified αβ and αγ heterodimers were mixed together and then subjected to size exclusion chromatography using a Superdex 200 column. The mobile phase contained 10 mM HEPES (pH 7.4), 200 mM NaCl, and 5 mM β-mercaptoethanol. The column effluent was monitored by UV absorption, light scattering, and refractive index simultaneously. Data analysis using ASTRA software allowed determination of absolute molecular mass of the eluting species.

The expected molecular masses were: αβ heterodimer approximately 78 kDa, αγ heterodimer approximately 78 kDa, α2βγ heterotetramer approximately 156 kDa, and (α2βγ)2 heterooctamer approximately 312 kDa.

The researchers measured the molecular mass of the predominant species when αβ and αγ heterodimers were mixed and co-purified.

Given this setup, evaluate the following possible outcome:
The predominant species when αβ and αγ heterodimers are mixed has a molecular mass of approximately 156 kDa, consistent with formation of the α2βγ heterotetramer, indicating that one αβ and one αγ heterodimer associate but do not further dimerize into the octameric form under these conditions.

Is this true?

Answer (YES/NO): NO